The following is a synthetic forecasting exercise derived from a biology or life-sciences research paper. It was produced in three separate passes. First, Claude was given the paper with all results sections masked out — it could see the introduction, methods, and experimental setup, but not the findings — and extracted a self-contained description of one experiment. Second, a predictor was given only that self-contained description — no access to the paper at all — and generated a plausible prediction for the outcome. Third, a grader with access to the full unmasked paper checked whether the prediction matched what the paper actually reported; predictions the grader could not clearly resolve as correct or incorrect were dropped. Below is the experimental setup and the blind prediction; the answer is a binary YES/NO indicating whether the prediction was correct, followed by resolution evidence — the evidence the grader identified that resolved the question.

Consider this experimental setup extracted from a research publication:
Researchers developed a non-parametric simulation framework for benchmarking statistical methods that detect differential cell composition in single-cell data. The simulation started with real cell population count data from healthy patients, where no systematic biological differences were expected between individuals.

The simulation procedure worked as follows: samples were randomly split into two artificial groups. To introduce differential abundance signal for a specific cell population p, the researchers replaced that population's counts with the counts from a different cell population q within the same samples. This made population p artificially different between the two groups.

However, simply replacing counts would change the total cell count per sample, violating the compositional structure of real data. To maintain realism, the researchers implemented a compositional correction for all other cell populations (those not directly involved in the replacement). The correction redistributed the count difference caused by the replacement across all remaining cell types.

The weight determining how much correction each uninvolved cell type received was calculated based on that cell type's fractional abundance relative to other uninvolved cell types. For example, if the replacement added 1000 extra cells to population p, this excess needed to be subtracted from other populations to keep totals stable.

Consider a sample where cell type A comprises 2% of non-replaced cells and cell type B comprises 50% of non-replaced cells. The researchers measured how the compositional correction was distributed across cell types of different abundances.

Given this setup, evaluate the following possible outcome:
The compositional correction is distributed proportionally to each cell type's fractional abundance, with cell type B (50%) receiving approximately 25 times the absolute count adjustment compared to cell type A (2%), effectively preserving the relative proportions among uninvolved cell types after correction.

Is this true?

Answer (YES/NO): YES